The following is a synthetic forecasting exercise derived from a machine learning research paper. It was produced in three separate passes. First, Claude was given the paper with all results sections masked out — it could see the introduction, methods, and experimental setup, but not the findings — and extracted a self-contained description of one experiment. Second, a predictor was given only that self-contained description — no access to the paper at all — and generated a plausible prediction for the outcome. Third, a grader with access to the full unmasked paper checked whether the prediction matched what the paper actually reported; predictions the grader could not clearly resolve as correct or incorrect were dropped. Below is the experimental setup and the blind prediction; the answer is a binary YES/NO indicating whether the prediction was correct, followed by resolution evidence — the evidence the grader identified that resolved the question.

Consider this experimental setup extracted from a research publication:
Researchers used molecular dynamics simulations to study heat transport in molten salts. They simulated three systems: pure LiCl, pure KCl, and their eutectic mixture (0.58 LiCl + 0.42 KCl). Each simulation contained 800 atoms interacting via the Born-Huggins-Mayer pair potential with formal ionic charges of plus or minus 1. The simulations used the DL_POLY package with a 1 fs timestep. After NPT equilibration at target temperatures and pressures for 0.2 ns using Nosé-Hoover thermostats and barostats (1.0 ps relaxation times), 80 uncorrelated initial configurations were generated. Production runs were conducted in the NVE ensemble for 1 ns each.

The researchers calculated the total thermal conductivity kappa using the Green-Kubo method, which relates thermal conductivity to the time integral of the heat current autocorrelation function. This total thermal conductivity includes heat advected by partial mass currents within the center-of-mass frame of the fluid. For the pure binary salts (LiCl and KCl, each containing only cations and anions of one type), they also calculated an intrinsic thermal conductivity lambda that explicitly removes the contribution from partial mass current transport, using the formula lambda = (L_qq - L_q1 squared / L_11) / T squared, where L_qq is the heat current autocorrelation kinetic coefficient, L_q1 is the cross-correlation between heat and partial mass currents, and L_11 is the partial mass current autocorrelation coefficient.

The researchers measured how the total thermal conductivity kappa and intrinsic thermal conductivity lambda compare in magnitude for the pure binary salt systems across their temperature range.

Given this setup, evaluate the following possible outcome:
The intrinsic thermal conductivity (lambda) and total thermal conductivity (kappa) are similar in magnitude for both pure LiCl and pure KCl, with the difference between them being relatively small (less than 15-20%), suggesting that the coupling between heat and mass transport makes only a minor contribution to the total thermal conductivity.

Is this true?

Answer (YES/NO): NO